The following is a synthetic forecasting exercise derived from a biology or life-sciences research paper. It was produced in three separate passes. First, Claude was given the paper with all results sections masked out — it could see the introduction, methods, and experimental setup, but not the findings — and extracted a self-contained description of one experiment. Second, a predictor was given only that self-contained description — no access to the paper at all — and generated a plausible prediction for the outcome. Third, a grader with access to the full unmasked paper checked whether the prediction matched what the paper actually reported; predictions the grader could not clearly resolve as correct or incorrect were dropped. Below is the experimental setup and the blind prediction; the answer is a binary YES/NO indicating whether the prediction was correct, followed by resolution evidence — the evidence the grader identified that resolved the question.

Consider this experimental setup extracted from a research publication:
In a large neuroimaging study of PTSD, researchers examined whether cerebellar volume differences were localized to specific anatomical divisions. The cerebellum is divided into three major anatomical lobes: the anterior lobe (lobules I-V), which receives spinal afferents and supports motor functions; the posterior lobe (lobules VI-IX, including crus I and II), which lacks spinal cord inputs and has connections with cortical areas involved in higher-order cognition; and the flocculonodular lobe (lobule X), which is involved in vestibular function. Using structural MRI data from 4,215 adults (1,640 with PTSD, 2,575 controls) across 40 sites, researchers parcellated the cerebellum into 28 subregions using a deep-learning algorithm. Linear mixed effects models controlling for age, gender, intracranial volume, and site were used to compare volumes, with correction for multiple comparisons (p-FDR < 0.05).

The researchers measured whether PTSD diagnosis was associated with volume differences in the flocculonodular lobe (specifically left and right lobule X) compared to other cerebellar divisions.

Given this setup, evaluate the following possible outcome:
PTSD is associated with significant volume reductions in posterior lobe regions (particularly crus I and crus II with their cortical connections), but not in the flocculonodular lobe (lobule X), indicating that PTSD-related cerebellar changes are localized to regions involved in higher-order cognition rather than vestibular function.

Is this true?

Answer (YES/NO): NO